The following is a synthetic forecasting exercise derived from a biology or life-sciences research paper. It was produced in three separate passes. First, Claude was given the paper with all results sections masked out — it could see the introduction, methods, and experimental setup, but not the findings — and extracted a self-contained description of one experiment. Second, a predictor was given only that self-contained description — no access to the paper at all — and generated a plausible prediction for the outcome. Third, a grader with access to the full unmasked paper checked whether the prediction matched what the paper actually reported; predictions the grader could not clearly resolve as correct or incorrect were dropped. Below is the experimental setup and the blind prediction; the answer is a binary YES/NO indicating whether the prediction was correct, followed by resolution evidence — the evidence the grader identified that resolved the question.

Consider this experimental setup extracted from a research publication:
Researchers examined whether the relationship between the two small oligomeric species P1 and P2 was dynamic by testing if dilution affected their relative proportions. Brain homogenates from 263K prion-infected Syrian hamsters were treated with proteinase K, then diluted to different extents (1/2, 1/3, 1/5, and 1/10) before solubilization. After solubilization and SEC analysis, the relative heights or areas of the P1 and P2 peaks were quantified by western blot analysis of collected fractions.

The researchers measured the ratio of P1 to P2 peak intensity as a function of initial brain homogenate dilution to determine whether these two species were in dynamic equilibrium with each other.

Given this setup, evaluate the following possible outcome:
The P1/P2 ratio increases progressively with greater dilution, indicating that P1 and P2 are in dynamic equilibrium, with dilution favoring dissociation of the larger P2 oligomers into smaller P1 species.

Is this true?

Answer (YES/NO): NO